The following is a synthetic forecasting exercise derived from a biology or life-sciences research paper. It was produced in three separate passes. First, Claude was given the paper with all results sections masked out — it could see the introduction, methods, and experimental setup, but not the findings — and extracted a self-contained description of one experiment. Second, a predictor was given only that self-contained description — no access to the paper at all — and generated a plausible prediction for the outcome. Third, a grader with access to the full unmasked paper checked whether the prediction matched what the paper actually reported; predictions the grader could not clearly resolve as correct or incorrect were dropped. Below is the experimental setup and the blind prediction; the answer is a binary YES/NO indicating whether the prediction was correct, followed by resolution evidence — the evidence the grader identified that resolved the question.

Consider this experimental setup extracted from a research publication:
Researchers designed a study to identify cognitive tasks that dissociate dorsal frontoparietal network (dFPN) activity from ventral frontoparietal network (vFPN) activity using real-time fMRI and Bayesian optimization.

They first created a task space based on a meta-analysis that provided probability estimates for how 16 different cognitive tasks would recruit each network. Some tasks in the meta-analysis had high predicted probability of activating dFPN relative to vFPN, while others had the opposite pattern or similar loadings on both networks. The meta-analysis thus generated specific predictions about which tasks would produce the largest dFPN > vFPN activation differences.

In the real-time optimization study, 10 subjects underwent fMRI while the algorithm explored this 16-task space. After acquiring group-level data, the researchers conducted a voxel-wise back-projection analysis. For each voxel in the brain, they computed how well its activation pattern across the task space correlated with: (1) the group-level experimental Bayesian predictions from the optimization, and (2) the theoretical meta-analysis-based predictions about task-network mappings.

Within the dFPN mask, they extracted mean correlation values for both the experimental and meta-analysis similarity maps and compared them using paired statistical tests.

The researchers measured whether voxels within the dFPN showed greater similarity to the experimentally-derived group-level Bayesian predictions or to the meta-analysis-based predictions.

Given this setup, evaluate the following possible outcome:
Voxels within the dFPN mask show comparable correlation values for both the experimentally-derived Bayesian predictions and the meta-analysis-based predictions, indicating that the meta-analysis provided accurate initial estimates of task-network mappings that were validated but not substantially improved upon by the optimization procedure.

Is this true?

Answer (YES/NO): NO